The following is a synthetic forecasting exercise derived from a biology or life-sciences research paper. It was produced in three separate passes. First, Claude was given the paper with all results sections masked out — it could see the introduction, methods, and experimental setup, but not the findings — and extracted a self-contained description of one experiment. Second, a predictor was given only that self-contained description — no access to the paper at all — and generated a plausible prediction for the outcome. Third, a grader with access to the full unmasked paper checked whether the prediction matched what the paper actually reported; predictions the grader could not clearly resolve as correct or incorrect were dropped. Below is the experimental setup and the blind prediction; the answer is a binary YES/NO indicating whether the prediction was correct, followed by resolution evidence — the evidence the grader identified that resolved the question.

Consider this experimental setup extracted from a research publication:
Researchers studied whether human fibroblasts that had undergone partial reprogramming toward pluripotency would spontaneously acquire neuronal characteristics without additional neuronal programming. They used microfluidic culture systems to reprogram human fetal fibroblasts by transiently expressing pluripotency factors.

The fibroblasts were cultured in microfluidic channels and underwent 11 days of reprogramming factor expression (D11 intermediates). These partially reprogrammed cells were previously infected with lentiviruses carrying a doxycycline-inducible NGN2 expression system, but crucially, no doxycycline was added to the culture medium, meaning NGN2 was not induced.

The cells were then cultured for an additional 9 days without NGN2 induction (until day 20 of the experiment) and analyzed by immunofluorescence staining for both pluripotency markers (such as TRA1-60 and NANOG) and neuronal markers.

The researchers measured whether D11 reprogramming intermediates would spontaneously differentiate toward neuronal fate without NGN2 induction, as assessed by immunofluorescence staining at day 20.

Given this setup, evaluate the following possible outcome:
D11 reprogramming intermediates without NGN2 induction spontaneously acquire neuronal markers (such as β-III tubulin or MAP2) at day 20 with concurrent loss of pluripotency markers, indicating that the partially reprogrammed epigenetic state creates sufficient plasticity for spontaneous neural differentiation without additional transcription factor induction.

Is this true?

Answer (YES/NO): NO